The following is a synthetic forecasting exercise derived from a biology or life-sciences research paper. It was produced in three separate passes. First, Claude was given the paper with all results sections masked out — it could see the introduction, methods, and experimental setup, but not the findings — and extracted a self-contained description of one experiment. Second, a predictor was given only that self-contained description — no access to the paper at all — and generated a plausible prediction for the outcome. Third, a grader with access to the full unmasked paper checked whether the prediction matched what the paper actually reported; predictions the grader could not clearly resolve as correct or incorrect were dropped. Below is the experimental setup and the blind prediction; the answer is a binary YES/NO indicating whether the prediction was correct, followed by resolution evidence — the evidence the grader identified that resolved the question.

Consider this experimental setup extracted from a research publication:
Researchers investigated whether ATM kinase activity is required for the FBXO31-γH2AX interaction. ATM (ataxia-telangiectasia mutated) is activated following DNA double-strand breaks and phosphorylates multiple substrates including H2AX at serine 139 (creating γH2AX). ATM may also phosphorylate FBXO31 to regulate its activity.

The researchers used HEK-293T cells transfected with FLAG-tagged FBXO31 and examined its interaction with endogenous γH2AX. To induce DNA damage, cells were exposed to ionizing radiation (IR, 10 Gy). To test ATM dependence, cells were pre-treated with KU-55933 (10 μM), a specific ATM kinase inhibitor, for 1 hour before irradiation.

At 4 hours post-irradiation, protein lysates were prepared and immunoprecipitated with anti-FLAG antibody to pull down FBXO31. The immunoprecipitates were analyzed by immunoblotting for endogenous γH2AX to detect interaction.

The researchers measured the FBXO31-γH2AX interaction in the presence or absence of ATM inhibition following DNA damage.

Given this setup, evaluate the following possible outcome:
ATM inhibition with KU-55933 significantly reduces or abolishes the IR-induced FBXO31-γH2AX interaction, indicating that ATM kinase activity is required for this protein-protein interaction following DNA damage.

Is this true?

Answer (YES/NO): YES